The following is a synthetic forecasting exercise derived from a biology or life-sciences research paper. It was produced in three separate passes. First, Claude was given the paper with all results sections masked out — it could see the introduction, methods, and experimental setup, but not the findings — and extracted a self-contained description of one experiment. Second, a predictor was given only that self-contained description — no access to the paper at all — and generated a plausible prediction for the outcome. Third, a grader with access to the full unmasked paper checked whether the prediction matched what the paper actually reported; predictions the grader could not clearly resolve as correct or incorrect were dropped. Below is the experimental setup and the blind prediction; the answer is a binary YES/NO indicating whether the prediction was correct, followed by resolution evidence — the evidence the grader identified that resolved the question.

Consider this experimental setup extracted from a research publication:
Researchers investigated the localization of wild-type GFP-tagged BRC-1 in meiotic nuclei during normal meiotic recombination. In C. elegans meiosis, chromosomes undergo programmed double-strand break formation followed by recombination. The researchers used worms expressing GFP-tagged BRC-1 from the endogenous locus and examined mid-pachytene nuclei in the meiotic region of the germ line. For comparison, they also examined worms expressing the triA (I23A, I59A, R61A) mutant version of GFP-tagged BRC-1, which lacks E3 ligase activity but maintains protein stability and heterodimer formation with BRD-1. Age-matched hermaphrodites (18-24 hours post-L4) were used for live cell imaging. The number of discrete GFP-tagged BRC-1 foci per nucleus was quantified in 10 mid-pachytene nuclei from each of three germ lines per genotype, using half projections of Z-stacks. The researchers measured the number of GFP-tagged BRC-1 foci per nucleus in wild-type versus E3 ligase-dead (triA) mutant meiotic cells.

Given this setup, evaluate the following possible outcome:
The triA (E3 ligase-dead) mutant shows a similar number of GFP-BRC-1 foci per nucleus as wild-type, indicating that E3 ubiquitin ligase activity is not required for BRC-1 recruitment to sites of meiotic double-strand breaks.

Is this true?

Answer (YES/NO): NO